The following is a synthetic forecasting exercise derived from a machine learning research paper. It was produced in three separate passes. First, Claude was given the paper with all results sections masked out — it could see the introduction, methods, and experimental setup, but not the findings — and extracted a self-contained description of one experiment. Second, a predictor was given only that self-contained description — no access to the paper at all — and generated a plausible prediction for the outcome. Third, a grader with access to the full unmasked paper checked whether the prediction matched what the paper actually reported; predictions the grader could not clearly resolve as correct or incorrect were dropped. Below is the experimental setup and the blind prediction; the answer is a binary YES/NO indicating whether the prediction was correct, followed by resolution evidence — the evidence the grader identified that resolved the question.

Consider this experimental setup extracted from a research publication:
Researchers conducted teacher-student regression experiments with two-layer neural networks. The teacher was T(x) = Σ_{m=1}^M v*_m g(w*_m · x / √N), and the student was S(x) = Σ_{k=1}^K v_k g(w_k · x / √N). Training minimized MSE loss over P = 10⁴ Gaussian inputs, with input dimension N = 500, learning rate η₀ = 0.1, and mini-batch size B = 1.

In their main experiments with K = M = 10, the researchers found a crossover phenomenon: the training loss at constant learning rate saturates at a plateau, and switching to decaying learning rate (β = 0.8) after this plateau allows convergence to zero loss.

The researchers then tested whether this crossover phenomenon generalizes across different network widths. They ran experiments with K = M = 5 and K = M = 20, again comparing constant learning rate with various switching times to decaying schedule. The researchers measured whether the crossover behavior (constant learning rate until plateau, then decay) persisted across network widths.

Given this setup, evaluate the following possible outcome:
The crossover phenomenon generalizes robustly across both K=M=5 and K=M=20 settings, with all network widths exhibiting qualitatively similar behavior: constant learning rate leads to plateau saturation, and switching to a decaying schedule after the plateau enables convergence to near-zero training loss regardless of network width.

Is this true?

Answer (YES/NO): YES